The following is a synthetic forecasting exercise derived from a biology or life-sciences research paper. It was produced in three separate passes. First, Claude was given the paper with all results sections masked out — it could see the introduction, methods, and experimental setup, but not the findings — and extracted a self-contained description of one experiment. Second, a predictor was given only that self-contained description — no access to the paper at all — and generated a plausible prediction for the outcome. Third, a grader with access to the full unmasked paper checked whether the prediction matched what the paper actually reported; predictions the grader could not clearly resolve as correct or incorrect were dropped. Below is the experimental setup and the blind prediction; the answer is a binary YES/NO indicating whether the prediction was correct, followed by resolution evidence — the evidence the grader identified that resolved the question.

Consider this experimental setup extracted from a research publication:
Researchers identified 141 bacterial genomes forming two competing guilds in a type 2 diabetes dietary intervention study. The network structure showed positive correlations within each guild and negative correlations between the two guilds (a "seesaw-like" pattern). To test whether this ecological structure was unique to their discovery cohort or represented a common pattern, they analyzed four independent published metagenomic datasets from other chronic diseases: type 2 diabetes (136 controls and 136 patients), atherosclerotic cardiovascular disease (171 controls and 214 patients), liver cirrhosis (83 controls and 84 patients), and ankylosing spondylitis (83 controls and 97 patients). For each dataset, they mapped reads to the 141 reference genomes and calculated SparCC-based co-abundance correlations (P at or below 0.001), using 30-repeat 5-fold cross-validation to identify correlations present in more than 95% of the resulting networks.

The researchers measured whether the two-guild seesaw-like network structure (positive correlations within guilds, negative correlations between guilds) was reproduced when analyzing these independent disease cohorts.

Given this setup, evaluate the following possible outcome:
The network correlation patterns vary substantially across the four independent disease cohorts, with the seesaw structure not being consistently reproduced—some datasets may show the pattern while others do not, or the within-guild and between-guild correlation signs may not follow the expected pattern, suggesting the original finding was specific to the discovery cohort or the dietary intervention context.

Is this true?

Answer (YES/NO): NO